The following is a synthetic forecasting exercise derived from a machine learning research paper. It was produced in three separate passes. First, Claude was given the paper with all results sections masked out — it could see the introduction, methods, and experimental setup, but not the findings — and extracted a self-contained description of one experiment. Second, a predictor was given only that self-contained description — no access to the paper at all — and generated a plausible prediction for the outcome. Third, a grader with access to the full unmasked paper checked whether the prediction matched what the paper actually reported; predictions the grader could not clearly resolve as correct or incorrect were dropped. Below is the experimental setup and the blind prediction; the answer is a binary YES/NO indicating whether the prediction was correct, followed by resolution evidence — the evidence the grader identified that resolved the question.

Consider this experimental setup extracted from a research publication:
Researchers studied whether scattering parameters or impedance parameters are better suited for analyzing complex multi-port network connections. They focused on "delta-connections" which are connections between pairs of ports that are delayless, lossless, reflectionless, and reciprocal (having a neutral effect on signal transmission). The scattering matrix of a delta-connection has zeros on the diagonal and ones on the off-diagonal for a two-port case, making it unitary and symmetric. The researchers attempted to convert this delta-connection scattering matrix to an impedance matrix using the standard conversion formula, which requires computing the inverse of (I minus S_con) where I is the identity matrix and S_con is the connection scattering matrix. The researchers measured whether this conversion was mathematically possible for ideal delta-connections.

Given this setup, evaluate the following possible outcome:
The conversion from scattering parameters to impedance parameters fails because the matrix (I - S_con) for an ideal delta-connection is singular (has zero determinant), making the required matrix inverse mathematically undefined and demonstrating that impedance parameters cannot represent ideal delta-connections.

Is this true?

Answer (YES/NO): YES